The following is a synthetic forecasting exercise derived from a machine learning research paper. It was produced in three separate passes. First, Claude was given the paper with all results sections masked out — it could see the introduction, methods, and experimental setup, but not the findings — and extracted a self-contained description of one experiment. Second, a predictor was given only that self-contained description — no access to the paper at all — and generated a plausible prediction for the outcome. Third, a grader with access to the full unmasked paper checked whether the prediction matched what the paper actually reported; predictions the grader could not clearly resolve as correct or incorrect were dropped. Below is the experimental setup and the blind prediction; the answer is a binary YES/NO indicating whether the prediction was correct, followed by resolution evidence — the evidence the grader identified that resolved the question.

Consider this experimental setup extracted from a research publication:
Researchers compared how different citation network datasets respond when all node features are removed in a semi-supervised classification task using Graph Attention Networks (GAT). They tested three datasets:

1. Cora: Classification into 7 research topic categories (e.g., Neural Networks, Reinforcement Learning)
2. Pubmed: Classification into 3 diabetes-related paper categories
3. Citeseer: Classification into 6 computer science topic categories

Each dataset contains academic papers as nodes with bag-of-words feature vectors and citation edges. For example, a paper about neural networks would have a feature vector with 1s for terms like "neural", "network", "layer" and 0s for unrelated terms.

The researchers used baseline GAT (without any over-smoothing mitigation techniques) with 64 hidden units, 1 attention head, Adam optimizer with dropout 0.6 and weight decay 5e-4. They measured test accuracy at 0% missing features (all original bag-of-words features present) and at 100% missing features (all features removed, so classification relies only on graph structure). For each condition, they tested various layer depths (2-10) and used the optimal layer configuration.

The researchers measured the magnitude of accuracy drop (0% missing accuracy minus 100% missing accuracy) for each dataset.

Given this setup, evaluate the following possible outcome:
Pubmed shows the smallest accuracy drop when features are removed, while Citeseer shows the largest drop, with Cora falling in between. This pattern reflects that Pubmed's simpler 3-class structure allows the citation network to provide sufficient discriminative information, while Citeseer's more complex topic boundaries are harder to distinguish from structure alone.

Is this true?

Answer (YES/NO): YES